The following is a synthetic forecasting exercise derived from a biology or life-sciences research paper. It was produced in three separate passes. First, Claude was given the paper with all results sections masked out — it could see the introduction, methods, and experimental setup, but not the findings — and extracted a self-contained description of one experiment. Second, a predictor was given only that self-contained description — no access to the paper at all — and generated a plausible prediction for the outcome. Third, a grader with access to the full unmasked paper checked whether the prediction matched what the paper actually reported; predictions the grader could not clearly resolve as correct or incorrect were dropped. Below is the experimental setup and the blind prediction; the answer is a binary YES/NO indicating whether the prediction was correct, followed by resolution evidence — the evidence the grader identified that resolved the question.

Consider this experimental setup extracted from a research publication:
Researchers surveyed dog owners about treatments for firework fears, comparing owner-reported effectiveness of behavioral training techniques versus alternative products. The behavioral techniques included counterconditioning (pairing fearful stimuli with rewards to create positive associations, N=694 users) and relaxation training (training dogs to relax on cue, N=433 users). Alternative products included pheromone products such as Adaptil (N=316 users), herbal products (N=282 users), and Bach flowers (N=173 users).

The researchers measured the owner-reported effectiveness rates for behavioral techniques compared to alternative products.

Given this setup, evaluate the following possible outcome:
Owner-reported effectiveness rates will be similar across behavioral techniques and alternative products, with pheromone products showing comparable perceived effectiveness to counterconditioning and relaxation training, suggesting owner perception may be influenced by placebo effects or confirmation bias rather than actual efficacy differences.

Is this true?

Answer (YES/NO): NO